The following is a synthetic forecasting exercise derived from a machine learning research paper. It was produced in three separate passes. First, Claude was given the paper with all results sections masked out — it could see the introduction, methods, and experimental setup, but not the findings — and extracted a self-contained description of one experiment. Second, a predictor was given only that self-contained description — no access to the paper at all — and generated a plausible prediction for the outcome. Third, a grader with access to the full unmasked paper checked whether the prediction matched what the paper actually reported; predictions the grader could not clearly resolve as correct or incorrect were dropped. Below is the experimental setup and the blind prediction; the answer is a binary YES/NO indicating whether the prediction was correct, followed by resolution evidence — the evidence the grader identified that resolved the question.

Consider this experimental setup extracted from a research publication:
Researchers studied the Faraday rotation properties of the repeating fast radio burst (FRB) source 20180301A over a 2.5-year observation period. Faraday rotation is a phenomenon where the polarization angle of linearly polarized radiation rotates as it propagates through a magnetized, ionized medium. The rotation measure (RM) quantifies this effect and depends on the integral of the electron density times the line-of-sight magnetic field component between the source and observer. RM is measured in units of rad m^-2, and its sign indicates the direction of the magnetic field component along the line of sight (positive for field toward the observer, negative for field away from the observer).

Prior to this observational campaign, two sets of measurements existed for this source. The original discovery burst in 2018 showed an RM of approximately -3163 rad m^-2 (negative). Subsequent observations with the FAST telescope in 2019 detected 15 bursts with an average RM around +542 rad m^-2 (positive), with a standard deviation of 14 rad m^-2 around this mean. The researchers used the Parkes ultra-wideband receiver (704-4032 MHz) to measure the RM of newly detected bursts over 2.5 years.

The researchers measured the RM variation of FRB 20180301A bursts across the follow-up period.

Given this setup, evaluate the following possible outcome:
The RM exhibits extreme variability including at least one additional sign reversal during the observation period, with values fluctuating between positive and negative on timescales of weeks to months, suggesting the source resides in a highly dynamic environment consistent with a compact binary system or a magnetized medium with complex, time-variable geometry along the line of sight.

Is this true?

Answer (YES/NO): NO